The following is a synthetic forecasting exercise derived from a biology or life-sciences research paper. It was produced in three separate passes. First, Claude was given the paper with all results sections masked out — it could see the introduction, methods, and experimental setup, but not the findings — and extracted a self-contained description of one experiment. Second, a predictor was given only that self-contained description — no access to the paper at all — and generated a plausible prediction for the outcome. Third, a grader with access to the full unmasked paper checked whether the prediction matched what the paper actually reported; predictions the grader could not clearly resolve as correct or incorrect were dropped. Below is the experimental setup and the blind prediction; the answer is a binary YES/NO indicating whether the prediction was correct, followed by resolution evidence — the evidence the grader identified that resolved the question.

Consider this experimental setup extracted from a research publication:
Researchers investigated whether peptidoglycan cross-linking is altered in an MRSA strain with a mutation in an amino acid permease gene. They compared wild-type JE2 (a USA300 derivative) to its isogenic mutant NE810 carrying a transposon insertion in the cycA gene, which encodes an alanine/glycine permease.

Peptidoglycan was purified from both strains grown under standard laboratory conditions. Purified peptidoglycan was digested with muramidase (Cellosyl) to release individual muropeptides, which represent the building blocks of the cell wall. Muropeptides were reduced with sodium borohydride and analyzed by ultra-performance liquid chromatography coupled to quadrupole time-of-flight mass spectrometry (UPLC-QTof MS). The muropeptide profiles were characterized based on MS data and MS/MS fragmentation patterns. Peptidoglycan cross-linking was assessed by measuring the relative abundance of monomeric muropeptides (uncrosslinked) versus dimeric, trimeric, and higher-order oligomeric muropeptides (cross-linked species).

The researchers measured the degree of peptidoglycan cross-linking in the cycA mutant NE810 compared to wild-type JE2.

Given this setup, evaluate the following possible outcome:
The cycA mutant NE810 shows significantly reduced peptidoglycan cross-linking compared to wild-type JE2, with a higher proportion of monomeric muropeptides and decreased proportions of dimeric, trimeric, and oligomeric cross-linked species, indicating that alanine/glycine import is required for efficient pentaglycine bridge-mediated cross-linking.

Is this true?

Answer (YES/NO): NO